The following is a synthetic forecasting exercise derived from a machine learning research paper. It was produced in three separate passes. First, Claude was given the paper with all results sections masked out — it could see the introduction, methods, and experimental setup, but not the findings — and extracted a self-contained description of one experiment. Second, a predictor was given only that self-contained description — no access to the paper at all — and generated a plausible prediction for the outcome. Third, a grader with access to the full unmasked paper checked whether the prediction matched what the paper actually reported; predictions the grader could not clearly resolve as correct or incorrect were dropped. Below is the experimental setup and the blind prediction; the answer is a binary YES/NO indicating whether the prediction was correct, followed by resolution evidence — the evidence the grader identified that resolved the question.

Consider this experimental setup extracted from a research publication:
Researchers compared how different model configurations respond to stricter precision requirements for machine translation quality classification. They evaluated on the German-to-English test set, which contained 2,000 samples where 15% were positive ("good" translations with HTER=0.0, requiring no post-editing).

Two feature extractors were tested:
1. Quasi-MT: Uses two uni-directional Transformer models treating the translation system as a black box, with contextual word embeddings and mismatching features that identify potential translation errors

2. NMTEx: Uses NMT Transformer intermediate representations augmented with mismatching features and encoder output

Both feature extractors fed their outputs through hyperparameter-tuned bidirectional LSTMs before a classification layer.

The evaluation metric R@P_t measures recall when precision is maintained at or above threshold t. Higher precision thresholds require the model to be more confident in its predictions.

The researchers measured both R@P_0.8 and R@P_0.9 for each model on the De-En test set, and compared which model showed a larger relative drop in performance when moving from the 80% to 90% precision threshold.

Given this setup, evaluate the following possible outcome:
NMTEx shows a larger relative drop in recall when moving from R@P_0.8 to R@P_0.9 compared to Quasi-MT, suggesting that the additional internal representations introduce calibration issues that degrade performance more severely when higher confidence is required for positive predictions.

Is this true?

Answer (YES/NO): YES